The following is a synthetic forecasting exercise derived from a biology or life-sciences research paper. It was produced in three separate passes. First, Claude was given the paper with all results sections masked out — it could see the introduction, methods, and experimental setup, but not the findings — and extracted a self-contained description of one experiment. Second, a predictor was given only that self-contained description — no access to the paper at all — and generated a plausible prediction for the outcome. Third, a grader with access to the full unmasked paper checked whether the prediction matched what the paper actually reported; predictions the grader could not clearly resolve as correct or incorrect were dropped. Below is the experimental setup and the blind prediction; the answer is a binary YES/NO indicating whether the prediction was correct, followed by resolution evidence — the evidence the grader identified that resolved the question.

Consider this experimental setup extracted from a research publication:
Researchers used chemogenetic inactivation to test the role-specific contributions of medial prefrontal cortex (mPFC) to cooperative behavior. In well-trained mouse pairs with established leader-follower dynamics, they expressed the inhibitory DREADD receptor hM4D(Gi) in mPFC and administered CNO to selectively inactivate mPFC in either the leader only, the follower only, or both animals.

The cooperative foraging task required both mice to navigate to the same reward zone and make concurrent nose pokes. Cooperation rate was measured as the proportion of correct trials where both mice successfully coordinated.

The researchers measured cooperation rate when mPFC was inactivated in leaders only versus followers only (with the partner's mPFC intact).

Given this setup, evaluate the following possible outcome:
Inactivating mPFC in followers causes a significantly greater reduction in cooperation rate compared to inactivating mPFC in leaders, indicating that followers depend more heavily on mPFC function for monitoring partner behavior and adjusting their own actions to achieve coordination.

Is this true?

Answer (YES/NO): YES